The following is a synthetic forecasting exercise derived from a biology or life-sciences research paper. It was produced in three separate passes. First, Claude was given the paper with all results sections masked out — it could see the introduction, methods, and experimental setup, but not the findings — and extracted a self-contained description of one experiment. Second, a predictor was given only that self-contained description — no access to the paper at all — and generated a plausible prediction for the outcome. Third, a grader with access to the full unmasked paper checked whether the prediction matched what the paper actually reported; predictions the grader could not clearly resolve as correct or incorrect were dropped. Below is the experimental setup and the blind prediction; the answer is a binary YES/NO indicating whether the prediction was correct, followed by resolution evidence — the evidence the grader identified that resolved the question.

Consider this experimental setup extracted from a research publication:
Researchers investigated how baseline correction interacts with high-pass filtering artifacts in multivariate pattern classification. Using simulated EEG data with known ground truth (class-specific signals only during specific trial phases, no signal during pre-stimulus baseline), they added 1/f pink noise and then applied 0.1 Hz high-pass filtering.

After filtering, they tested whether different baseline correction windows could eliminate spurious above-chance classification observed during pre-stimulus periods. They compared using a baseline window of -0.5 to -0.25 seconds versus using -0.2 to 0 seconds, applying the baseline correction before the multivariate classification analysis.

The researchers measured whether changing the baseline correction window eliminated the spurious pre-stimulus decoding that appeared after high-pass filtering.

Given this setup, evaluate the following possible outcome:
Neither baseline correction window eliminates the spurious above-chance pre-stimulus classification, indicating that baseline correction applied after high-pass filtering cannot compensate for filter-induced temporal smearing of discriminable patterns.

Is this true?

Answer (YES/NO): YES